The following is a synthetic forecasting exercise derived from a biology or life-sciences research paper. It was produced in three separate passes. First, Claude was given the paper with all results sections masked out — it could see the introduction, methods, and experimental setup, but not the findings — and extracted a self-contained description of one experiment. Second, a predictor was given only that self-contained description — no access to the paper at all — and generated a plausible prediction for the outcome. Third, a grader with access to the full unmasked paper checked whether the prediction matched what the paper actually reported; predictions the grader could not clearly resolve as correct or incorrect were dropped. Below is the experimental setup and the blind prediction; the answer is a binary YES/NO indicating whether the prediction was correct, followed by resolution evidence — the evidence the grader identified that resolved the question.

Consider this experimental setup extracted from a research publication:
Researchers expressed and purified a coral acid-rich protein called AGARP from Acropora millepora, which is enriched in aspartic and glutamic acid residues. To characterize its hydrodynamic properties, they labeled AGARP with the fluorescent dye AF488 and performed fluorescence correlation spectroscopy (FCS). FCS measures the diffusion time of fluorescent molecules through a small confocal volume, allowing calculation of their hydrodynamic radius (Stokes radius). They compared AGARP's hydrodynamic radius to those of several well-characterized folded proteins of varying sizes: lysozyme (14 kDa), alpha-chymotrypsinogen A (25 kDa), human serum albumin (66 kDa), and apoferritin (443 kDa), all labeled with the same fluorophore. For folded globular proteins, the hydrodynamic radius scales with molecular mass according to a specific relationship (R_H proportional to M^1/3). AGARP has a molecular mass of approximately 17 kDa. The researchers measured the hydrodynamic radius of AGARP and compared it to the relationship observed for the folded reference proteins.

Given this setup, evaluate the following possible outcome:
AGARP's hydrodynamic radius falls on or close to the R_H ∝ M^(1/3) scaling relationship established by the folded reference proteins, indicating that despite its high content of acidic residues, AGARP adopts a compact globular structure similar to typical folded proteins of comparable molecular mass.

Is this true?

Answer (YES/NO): NO